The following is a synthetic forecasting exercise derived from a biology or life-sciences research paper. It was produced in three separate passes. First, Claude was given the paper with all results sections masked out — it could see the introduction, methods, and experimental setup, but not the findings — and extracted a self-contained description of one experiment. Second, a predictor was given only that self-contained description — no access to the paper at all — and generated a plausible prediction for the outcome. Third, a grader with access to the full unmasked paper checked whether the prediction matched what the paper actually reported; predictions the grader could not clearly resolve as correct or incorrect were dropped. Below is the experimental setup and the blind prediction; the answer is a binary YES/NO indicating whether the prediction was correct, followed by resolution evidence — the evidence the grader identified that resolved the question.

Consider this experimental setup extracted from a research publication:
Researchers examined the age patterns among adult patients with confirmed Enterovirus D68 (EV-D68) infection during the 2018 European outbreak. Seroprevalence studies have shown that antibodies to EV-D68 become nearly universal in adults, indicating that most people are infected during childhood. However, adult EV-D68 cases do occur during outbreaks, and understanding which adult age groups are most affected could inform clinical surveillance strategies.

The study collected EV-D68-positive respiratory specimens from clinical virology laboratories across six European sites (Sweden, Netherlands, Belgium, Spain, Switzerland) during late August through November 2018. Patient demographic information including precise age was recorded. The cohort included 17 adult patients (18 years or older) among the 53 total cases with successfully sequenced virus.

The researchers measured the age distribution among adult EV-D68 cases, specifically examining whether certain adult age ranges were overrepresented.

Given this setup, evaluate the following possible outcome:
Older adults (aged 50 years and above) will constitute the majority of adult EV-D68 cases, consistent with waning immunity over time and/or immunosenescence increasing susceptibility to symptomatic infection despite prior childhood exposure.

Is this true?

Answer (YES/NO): YES